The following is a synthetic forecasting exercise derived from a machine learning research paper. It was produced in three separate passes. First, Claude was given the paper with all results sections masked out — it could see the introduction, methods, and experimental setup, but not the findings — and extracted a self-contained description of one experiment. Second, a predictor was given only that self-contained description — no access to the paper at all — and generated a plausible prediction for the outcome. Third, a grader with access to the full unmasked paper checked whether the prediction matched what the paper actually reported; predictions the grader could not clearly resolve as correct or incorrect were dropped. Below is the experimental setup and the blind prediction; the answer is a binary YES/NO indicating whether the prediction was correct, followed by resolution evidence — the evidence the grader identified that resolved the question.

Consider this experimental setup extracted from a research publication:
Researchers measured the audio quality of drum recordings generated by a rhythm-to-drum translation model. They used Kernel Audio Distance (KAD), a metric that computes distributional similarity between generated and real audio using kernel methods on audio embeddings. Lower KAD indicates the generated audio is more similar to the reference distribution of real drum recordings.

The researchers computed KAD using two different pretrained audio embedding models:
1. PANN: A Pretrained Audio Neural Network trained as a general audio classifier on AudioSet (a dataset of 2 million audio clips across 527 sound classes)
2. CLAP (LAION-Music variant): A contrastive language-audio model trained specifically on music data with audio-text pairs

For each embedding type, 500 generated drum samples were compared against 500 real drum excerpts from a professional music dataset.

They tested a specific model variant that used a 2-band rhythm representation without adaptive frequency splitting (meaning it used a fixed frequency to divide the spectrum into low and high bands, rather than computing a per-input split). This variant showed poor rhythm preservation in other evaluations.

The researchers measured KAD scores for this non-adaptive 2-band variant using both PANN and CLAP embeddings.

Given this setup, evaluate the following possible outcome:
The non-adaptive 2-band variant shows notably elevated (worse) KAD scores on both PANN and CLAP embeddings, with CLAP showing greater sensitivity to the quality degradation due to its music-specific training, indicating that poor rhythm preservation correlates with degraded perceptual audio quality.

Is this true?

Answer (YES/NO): YES